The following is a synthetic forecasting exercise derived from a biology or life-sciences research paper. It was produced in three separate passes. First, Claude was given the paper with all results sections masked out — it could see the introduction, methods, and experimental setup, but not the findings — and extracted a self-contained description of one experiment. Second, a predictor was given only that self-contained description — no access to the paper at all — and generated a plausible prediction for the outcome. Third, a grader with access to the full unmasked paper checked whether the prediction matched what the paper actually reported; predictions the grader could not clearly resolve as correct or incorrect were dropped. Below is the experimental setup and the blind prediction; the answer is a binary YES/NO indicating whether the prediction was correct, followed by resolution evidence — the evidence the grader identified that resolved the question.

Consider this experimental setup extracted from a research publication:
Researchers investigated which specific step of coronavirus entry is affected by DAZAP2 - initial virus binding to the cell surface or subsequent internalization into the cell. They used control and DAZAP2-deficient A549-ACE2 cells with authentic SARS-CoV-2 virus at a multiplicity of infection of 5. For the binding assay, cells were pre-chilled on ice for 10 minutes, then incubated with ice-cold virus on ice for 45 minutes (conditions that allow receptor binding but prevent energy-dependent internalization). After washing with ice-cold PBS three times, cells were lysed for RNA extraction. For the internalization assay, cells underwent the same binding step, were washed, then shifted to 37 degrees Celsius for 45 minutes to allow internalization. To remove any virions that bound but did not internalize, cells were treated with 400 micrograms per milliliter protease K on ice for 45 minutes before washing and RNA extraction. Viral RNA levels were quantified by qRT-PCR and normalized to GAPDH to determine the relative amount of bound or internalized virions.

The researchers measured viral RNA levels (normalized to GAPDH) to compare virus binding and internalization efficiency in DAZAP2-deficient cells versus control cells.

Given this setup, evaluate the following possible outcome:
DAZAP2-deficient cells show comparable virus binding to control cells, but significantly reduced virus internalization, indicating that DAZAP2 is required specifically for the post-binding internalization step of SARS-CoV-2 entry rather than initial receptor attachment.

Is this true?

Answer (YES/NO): NO